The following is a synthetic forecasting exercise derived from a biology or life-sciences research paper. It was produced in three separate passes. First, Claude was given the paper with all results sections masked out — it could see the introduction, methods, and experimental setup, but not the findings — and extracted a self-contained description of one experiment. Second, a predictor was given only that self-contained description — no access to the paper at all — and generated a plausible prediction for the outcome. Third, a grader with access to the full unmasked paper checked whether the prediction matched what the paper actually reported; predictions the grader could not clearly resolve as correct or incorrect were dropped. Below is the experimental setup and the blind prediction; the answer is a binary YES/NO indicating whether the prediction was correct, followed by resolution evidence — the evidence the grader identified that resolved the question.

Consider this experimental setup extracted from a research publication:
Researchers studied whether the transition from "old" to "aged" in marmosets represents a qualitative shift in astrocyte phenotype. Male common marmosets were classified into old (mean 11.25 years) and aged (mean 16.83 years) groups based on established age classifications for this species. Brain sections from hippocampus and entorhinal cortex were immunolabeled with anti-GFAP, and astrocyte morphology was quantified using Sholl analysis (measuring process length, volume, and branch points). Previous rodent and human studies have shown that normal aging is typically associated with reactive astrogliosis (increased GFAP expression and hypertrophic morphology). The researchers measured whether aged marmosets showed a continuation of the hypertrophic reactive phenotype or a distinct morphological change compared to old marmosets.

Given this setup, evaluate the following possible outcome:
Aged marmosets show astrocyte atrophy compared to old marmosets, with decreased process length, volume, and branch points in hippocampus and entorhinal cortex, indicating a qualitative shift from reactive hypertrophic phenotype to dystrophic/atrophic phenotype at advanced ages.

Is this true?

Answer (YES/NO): YES